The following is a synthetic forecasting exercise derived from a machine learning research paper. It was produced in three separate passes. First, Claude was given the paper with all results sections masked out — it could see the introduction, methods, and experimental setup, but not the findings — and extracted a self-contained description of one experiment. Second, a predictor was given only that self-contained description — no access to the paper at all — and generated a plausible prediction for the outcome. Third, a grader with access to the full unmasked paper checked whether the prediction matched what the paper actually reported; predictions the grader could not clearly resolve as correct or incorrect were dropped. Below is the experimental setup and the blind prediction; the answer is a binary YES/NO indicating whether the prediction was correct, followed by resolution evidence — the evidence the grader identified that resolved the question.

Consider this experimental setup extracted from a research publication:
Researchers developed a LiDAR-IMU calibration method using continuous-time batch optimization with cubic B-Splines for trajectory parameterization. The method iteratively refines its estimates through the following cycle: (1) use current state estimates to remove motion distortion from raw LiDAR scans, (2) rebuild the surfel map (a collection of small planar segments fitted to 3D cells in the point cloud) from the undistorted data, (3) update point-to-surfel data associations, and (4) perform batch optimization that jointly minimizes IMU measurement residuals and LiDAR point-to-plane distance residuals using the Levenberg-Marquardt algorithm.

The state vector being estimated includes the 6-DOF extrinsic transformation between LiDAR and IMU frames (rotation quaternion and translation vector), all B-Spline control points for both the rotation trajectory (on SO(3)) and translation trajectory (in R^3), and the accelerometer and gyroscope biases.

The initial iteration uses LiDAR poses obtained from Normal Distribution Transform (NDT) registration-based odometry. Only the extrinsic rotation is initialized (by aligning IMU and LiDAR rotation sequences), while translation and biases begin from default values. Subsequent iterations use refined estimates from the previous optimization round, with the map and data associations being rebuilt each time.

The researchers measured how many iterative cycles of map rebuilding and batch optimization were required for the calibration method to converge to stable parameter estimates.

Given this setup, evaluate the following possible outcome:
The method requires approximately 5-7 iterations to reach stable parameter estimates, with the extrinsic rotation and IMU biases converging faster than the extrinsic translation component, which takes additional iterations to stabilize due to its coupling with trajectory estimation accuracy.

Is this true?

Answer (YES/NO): NO